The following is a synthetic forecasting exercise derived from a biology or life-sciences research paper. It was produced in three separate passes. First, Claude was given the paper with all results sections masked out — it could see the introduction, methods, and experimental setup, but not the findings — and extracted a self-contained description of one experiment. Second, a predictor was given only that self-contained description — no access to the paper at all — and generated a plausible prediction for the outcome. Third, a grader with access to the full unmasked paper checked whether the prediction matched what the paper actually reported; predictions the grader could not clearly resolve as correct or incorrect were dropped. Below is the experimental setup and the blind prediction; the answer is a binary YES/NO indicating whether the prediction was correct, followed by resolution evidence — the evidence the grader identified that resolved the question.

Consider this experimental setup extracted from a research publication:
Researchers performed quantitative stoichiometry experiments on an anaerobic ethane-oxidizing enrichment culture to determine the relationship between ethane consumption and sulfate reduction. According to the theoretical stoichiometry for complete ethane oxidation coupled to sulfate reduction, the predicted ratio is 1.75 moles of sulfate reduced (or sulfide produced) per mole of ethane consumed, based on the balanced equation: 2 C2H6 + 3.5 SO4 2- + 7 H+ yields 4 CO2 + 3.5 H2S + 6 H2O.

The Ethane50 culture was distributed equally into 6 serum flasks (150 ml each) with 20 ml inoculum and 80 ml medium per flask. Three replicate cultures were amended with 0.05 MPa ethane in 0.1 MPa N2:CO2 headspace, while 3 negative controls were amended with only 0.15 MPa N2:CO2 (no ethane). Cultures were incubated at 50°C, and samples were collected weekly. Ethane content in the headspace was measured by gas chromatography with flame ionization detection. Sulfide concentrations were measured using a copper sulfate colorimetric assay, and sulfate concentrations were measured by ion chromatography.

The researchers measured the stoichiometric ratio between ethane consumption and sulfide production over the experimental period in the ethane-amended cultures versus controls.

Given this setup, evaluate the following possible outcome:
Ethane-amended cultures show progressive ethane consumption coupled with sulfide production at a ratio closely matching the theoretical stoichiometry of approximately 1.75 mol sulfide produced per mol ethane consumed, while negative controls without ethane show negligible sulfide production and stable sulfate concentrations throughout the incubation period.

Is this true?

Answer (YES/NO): YES